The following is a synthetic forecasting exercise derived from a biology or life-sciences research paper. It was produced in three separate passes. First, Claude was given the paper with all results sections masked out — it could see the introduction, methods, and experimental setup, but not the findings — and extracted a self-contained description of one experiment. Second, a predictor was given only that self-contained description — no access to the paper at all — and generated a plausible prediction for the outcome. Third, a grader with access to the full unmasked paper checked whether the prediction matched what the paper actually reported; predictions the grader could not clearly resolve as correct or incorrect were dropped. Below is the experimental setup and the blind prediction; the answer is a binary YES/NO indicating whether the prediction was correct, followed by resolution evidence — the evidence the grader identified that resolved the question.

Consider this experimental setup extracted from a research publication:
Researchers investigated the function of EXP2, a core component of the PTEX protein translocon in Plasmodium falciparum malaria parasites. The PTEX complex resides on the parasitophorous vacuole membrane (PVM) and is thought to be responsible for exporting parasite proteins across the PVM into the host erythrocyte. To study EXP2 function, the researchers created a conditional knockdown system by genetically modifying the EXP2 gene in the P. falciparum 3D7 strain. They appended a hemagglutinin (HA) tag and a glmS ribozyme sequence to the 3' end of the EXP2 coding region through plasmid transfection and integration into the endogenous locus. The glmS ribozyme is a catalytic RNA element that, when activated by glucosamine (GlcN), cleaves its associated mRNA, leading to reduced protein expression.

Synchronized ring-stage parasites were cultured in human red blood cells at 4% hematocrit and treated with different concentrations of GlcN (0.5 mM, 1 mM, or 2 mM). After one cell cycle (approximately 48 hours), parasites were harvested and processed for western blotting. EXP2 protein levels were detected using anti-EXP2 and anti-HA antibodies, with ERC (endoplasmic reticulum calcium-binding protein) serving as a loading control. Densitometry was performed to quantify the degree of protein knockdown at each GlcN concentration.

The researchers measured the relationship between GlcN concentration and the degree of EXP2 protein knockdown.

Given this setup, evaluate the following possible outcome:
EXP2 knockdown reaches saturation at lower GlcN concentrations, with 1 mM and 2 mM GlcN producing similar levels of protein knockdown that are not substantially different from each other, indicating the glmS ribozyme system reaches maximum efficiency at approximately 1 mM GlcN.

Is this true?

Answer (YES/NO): NO